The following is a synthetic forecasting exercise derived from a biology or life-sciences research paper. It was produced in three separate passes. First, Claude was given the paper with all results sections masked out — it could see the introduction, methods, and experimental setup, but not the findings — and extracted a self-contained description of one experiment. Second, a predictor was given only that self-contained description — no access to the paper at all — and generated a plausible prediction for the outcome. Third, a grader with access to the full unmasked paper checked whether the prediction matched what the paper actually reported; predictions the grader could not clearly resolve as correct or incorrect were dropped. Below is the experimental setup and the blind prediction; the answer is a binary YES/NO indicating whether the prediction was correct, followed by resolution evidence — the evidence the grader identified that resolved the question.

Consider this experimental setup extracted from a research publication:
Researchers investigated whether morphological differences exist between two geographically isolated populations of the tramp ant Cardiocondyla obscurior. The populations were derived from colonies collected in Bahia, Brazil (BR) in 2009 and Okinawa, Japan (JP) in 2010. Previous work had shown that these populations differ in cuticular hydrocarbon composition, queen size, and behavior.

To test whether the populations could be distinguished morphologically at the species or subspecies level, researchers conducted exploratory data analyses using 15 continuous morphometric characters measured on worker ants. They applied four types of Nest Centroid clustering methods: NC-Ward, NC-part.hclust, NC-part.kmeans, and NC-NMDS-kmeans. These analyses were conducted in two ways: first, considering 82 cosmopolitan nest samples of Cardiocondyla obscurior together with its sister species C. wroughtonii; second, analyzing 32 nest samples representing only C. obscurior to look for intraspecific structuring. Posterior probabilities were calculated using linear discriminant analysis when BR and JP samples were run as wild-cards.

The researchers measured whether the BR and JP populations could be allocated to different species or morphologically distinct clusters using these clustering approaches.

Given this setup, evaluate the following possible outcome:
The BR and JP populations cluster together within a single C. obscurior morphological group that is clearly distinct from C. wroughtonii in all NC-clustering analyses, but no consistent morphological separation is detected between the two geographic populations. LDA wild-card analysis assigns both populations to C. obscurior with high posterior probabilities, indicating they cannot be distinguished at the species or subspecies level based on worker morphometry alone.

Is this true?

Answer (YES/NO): YES